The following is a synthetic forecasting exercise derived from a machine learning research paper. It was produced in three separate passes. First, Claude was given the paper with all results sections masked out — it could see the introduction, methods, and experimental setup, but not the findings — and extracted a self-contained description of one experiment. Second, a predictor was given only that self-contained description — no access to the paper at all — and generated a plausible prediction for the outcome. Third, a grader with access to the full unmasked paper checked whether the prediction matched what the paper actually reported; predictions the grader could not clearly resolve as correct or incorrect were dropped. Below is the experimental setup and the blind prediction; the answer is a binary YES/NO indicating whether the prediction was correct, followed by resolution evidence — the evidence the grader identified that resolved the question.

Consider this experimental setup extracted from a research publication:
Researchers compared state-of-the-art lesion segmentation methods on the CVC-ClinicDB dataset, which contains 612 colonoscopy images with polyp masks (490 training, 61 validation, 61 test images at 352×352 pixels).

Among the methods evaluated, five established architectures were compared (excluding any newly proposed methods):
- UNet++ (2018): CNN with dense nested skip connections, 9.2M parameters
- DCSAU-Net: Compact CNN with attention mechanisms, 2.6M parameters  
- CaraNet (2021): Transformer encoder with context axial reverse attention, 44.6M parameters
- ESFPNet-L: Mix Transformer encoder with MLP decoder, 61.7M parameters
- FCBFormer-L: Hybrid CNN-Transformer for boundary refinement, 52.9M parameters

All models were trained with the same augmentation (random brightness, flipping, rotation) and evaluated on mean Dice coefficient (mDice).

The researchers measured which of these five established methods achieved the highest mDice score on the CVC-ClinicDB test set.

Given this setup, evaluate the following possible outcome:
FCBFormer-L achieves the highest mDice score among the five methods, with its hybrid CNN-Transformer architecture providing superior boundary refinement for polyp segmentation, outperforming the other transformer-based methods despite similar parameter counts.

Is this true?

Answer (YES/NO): NO